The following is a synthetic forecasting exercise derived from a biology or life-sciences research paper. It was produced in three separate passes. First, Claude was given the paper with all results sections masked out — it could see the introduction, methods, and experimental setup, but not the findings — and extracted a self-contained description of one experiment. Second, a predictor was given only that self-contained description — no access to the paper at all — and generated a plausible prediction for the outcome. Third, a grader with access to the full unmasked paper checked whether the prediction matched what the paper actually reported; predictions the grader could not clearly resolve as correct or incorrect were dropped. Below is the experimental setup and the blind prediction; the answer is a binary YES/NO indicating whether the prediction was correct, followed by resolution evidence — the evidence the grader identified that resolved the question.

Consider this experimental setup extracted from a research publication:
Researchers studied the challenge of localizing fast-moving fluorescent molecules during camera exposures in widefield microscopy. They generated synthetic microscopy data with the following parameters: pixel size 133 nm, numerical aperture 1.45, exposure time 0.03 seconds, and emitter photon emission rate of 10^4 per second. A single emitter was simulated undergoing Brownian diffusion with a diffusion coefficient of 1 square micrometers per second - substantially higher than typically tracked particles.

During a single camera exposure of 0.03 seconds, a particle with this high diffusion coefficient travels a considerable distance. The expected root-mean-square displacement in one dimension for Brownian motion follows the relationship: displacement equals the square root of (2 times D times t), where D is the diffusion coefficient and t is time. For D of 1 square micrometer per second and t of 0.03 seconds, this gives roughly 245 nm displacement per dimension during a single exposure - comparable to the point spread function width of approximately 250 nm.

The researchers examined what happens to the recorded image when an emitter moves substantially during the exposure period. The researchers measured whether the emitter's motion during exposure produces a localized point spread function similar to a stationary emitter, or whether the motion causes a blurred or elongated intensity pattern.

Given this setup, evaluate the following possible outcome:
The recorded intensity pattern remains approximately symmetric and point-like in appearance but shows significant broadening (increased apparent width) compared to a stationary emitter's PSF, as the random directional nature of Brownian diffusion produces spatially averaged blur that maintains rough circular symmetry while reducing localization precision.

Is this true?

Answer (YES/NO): NO